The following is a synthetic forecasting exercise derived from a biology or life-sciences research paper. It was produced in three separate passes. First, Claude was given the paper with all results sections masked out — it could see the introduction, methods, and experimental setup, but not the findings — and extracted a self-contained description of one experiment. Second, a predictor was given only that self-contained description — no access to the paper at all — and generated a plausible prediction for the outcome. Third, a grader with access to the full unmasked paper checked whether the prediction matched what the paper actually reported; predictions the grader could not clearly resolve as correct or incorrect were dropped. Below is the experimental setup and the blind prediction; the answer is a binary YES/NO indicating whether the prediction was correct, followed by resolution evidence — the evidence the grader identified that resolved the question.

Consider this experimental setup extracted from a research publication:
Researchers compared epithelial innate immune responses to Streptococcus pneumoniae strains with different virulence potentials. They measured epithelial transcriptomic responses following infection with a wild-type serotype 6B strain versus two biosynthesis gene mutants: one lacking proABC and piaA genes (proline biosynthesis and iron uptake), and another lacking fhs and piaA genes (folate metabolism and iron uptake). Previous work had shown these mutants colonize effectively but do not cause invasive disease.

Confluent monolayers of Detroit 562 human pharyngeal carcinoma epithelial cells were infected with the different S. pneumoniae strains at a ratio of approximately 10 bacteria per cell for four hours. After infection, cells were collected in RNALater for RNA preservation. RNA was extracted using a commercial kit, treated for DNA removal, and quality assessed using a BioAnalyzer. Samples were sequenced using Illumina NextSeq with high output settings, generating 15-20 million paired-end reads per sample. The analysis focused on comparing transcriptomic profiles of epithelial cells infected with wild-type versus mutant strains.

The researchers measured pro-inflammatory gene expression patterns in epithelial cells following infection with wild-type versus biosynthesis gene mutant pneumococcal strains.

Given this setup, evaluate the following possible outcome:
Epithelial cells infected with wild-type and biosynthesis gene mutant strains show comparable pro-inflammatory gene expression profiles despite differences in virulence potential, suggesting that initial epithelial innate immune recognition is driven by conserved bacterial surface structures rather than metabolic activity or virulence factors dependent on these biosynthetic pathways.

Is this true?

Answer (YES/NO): NO